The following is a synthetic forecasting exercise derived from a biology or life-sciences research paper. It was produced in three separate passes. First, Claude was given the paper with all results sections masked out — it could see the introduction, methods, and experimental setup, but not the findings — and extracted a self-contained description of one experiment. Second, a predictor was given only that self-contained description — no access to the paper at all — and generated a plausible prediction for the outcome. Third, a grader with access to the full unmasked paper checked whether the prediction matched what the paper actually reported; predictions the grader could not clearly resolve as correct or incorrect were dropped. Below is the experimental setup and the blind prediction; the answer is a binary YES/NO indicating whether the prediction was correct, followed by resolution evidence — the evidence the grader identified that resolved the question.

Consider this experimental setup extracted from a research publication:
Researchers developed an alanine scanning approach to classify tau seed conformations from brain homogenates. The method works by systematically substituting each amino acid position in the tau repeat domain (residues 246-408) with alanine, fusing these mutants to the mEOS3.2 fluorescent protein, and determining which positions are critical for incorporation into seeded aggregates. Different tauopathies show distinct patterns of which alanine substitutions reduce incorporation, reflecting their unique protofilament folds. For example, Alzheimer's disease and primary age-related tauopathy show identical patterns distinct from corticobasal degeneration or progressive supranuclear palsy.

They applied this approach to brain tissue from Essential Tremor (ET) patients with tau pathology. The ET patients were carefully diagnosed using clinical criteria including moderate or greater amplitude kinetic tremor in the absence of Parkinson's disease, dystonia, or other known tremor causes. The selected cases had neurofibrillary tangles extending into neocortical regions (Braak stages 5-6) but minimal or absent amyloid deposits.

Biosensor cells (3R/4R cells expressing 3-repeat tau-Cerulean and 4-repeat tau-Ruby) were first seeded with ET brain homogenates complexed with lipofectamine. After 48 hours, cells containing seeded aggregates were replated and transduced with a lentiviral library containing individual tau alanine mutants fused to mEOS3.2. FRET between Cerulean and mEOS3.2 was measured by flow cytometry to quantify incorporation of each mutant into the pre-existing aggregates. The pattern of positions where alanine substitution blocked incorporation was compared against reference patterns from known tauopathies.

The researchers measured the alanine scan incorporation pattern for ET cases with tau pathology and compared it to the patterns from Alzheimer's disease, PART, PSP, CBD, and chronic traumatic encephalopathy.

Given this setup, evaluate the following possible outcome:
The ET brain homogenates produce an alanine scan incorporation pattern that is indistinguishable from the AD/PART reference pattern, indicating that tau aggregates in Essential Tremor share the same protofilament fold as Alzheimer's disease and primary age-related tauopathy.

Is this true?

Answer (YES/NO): YES